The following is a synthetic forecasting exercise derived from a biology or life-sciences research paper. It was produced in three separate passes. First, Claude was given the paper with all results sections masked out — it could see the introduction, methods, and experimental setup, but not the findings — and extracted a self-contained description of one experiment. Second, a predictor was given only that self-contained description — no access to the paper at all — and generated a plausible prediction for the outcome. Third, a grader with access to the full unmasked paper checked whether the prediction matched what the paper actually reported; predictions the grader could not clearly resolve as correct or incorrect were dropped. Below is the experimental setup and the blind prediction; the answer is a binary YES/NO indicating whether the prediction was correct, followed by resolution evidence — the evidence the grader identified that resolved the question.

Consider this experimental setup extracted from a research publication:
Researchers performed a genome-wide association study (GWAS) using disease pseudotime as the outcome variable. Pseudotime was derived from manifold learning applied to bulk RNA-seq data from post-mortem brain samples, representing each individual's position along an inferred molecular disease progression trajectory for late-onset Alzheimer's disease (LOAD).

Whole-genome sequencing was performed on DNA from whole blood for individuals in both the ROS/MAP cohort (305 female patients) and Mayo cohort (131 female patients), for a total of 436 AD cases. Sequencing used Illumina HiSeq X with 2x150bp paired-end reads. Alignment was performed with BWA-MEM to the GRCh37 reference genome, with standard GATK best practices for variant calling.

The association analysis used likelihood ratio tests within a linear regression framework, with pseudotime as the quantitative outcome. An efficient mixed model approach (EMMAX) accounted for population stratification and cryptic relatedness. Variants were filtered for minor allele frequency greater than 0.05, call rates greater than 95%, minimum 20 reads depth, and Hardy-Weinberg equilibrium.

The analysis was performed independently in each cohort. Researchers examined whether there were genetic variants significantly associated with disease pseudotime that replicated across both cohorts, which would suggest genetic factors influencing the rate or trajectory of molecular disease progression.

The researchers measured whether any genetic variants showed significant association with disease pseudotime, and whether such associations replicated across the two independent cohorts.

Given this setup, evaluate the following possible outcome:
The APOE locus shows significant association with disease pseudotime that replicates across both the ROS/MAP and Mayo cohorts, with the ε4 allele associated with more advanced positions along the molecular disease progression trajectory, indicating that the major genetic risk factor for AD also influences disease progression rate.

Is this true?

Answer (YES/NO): NO